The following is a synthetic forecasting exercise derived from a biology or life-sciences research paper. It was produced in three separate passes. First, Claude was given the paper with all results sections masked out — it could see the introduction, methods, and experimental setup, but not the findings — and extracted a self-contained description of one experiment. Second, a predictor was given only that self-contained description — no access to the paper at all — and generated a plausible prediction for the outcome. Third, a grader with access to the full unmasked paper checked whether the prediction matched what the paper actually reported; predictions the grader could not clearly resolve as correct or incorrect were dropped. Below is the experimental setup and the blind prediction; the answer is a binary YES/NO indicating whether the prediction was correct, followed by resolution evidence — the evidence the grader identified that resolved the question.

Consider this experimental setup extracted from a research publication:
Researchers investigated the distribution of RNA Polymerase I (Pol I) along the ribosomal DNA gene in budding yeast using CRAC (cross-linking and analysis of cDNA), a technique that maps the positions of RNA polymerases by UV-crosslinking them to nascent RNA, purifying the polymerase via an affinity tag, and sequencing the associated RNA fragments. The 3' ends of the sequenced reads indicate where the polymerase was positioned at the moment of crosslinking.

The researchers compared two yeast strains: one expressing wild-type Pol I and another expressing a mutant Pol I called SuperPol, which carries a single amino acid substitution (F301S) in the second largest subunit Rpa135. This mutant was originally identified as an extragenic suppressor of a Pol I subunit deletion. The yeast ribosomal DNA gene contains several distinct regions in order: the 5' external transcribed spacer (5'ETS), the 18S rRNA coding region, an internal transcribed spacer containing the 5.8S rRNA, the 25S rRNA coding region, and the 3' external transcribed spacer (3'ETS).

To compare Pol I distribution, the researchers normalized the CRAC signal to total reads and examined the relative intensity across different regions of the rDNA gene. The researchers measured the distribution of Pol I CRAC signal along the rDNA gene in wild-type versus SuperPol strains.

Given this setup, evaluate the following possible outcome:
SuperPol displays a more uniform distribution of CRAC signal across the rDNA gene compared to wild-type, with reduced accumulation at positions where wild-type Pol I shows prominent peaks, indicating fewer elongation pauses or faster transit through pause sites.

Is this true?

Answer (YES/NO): YES